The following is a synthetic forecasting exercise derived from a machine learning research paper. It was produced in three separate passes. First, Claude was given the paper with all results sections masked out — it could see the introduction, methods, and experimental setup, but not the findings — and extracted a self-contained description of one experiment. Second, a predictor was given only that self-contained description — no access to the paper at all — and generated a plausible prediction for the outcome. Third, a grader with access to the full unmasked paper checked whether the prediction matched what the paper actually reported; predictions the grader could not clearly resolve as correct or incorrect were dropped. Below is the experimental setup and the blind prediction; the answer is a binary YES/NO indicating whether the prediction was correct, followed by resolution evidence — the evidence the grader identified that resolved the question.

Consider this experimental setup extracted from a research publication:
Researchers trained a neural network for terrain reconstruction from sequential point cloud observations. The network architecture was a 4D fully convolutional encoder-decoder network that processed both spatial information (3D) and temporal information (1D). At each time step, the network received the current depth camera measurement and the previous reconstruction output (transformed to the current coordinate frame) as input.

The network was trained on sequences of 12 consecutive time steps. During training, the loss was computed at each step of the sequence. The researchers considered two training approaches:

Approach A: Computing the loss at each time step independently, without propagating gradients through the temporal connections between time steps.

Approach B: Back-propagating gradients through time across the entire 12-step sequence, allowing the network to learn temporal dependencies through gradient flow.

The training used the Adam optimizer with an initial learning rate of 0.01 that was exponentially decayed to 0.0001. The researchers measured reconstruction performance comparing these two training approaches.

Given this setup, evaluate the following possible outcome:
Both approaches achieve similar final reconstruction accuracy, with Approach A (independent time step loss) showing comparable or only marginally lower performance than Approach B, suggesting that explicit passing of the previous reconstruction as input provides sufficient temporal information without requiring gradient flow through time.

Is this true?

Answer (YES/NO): YES